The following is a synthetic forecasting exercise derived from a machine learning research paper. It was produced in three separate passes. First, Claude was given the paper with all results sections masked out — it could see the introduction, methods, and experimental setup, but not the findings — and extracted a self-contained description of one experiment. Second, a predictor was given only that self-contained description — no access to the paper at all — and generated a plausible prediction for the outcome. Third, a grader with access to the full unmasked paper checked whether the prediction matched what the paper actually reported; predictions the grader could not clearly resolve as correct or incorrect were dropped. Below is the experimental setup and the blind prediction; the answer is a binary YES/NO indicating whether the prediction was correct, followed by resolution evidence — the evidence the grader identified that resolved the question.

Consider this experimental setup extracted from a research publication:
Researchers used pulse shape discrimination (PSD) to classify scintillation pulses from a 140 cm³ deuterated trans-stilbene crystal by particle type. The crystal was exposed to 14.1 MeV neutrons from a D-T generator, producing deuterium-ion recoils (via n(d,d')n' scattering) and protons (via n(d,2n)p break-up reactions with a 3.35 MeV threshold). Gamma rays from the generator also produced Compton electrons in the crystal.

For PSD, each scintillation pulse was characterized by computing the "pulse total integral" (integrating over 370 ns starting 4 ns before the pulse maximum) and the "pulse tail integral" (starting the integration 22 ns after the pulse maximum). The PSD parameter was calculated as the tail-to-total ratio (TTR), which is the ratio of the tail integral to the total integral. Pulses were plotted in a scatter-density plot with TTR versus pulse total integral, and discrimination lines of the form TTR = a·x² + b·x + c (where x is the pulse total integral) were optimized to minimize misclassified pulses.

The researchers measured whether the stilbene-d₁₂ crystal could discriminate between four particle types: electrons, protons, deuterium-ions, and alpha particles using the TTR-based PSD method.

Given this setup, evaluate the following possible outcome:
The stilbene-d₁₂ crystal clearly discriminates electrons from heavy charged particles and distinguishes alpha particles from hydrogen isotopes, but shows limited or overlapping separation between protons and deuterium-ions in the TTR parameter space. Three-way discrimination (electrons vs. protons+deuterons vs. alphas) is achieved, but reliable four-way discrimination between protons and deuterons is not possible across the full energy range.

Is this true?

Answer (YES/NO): NO